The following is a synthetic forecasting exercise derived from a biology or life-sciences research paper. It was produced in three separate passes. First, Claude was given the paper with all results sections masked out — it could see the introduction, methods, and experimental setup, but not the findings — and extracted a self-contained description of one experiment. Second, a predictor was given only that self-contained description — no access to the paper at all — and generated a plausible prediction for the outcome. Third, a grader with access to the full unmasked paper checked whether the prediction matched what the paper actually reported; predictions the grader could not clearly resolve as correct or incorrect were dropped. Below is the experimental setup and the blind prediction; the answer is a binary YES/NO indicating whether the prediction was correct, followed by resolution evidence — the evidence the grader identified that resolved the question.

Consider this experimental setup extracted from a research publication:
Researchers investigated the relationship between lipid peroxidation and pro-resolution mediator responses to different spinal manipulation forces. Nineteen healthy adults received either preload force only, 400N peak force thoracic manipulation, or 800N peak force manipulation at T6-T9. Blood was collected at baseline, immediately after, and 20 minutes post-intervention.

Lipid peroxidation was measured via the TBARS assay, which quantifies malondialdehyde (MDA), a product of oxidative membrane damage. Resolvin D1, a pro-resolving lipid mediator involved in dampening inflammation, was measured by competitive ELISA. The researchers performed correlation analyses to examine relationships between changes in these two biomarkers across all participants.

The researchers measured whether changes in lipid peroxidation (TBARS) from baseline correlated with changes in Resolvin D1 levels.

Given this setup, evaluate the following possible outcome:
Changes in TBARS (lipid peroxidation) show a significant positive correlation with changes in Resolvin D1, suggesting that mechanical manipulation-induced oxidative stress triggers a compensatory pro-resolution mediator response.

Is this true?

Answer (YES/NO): NO